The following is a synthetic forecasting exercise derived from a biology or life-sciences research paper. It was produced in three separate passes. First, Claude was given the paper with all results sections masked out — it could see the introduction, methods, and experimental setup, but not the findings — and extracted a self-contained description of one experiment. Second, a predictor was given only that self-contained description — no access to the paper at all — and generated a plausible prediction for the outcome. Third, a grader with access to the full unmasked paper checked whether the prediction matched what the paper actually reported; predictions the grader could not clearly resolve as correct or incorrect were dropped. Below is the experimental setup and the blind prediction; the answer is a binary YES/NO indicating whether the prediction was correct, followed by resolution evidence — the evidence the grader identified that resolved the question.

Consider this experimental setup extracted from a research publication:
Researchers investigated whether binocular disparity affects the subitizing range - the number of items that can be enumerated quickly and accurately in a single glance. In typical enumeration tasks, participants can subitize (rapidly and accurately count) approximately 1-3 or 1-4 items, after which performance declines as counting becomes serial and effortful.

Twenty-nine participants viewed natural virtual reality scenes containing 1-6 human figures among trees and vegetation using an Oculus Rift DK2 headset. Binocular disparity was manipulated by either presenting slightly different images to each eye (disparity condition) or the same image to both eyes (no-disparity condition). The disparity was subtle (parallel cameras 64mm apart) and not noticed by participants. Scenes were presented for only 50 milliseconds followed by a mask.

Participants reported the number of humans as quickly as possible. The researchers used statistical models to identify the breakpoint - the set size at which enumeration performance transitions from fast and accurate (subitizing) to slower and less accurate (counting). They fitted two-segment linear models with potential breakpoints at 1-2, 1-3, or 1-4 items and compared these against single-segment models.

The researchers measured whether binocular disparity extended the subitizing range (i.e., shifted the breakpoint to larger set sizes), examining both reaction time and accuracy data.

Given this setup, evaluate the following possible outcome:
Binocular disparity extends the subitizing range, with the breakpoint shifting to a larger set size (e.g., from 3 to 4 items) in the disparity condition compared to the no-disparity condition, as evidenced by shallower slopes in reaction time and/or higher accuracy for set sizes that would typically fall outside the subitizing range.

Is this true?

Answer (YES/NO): NO